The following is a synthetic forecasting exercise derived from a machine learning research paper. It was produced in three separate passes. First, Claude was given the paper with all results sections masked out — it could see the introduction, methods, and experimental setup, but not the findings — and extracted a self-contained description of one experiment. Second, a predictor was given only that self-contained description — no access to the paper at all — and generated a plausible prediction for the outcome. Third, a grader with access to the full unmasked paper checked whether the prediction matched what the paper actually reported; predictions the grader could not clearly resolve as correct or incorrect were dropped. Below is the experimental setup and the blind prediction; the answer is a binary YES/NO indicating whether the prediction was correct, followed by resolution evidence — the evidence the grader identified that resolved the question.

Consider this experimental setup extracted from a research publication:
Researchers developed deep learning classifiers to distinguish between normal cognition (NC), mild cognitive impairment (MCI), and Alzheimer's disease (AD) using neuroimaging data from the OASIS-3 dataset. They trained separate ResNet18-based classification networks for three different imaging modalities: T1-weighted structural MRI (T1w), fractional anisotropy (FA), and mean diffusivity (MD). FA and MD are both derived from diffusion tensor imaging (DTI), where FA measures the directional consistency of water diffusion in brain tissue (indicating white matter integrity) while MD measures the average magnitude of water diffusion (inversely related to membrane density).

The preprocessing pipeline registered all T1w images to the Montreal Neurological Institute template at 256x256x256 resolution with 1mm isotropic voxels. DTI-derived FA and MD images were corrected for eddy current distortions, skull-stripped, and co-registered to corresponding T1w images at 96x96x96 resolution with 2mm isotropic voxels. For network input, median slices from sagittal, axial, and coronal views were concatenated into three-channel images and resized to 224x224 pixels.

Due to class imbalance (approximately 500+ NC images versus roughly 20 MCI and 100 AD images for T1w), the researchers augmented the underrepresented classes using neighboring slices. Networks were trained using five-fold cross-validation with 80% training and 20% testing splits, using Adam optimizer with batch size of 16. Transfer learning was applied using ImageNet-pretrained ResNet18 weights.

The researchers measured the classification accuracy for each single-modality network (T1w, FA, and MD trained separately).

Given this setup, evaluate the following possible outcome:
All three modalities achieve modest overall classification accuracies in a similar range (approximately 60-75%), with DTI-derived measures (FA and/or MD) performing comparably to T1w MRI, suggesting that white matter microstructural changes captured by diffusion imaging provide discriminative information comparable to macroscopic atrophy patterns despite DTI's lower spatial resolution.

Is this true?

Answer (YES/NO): NO